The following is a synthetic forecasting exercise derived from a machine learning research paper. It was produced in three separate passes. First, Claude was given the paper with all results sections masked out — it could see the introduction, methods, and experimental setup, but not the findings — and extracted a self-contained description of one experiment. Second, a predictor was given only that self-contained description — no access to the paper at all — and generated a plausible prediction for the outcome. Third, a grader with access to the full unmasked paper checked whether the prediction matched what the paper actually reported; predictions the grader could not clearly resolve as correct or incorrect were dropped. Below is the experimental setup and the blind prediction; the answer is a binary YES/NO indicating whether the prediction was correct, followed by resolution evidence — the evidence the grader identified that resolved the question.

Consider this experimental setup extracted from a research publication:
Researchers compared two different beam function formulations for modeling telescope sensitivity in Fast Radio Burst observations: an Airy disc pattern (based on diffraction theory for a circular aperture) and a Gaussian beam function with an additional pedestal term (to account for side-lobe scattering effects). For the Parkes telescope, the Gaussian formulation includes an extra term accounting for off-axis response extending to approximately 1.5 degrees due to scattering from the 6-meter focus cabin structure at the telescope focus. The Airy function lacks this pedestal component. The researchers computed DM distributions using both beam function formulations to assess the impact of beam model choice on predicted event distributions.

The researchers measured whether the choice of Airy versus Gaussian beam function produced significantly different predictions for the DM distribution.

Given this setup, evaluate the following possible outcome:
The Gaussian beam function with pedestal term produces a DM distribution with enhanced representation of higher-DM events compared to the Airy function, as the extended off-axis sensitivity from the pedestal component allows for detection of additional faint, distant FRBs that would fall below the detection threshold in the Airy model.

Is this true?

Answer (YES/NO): NO